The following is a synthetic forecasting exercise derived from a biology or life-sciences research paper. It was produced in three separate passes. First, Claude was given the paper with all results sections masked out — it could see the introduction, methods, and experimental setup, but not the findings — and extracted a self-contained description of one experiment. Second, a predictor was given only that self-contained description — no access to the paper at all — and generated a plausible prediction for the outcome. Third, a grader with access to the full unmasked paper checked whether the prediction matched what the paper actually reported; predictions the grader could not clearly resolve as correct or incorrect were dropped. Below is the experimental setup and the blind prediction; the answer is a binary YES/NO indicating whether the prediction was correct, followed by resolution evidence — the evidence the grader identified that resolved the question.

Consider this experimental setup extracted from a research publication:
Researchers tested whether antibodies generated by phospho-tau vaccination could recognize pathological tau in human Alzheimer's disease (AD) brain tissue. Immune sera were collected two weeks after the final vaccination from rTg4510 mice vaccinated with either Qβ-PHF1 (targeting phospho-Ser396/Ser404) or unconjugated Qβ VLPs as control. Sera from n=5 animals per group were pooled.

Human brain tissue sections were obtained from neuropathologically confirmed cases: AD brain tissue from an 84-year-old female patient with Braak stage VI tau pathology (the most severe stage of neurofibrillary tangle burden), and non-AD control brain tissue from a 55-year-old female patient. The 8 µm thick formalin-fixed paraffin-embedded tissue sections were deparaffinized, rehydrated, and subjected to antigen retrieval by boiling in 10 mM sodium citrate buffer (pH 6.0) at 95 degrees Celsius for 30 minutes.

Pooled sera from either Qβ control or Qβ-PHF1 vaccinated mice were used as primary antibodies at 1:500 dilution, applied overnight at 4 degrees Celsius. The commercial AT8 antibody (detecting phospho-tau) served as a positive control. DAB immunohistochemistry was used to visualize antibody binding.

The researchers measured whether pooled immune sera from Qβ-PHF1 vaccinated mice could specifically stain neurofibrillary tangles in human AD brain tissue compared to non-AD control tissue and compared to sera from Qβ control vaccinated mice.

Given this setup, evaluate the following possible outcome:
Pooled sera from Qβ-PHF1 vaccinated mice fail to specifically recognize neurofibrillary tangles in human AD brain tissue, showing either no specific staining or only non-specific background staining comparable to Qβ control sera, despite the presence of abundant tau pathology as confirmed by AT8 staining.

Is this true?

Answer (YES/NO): NO